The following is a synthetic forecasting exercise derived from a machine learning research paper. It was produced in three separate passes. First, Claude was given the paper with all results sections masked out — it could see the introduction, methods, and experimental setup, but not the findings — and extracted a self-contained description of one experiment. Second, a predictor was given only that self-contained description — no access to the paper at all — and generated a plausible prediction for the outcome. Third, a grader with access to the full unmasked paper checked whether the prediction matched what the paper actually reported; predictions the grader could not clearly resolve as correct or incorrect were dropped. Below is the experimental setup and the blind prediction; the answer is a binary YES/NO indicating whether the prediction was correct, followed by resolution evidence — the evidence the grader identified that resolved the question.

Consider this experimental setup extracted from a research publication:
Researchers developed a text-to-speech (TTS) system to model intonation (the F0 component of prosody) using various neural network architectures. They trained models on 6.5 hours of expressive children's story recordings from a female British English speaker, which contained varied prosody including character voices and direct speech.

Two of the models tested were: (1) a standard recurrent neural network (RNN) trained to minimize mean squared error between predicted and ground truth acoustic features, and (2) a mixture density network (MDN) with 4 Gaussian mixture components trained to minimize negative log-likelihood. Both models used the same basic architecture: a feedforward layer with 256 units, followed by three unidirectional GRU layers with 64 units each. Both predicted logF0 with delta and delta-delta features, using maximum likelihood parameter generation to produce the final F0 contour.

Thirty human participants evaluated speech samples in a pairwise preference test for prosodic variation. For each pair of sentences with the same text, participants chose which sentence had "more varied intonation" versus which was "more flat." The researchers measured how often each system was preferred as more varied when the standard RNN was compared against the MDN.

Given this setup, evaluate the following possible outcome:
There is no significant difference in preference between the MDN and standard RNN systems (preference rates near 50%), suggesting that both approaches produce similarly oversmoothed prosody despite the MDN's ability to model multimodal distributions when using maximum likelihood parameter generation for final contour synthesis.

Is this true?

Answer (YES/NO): NO